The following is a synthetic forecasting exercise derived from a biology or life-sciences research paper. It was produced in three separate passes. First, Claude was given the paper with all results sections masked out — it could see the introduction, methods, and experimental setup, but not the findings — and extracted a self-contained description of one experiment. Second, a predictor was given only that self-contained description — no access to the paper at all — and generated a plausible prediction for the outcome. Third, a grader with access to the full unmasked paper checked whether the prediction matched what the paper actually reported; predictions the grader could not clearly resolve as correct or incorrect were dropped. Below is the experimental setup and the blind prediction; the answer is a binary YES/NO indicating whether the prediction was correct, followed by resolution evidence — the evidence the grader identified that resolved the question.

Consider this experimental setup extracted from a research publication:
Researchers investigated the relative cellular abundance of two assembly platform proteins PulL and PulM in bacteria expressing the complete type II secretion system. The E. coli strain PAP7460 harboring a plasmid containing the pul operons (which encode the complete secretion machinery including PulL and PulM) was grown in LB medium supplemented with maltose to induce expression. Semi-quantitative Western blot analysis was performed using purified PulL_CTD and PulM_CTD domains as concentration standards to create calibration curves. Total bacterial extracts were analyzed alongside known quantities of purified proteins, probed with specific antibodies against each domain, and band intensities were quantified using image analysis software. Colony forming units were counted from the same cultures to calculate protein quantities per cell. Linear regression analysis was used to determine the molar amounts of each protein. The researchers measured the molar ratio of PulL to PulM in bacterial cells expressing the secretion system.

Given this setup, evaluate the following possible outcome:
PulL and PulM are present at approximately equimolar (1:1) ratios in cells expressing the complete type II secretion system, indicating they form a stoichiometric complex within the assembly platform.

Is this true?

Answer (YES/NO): NO